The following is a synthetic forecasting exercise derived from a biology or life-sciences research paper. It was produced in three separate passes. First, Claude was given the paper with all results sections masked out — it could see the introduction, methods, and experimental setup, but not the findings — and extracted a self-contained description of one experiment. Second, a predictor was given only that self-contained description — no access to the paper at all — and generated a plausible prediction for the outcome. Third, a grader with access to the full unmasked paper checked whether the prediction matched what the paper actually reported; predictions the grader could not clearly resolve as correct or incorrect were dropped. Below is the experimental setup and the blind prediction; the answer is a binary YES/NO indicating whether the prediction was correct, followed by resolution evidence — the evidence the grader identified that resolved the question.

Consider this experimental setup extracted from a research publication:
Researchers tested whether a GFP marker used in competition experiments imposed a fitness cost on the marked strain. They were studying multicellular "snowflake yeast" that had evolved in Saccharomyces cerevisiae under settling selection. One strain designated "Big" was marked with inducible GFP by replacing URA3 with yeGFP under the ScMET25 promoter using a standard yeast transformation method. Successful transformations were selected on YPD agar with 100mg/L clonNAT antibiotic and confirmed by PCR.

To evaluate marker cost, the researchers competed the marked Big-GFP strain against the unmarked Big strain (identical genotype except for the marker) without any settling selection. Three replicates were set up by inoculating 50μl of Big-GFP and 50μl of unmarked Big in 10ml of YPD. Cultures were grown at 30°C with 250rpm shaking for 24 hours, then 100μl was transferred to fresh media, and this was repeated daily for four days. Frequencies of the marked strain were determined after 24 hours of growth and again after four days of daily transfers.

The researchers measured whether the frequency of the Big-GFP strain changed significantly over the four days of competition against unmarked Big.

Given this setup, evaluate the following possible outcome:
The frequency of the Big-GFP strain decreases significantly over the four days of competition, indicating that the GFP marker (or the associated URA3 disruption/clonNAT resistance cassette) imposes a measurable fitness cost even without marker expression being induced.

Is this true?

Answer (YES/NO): NO